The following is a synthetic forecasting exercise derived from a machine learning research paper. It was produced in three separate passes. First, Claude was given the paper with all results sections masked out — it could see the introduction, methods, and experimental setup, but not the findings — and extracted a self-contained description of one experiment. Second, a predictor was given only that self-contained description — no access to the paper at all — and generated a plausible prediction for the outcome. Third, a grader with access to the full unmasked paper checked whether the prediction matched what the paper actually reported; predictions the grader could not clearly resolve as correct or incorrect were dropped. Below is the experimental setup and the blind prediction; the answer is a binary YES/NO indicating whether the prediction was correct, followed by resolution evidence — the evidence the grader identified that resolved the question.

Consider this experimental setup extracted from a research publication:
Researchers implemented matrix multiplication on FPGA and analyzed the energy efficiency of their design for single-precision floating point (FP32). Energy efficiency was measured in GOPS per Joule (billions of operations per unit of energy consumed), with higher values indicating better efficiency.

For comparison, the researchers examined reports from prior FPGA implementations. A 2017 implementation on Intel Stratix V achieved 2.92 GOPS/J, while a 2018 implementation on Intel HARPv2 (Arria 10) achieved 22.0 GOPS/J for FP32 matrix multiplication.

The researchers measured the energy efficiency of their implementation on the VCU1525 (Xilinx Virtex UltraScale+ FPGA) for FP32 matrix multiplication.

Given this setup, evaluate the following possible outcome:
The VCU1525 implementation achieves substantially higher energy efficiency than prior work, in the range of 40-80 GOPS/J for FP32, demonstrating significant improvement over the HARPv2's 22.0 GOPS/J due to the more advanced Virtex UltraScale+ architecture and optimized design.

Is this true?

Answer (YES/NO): NO